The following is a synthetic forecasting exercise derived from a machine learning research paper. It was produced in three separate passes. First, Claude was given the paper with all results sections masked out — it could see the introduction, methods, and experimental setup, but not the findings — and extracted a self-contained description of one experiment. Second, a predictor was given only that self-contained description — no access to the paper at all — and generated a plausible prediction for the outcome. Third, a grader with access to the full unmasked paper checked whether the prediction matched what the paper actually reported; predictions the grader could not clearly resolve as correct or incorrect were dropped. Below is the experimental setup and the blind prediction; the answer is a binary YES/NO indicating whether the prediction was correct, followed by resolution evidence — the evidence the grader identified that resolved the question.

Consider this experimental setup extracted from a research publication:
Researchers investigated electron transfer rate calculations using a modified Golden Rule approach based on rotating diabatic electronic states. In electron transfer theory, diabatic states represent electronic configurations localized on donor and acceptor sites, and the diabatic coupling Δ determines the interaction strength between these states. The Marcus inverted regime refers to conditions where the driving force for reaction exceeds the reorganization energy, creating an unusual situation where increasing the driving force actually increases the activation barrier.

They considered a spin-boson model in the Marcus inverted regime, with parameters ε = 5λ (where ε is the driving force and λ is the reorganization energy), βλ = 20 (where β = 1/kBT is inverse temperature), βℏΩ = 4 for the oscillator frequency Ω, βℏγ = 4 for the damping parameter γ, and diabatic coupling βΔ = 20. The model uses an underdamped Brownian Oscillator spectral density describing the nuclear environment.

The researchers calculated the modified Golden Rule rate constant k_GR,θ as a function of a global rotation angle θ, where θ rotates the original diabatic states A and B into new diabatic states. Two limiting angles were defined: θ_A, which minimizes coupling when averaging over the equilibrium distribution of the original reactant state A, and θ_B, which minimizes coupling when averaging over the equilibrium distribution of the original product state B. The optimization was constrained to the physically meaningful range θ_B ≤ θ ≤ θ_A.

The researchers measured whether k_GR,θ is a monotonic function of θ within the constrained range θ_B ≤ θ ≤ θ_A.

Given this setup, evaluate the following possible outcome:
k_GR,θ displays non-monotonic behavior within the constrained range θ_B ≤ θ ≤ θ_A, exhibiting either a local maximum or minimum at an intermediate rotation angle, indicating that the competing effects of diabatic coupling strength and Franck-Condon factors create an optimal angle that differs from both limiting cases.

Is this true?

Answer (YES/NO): NO